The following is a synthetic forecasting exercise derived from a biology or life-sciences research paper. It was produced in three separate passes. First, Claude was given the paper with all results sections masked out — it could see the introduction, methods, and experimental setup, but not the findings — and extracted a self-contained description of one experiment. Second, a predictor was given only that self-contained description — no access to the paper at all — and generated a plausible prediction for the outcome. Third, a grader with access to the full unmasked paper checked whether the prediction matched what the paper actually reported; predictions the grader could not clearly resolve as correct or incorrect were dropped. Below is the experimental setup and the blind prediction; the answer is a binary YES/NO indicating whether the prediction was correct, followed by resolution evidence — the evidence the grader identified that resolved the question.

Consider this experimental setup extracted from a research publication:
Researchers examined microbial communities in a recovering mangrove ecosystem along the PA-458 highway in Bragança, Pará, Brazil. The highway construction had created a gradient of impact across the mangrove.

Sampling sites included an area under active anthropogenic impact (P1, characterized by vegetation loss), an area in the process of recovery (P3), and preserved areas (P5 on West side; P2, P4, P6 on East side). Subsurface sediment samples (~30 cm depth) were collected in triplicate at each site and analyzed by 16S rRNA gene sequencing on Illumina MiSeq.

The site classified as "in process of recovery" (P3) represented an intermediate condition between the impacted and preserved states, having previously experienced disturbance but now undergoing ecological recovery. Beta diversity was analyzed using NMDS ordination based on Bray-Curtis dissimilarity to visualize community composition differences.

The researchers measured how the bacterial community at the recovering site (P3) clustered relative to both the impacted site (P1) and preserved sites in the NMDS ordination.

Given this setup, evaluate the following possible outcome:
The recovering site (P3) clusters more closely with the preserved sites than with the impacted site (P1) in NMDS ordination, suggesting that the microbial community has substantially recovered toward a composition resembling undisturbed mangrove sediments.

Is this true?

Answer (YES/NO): YES